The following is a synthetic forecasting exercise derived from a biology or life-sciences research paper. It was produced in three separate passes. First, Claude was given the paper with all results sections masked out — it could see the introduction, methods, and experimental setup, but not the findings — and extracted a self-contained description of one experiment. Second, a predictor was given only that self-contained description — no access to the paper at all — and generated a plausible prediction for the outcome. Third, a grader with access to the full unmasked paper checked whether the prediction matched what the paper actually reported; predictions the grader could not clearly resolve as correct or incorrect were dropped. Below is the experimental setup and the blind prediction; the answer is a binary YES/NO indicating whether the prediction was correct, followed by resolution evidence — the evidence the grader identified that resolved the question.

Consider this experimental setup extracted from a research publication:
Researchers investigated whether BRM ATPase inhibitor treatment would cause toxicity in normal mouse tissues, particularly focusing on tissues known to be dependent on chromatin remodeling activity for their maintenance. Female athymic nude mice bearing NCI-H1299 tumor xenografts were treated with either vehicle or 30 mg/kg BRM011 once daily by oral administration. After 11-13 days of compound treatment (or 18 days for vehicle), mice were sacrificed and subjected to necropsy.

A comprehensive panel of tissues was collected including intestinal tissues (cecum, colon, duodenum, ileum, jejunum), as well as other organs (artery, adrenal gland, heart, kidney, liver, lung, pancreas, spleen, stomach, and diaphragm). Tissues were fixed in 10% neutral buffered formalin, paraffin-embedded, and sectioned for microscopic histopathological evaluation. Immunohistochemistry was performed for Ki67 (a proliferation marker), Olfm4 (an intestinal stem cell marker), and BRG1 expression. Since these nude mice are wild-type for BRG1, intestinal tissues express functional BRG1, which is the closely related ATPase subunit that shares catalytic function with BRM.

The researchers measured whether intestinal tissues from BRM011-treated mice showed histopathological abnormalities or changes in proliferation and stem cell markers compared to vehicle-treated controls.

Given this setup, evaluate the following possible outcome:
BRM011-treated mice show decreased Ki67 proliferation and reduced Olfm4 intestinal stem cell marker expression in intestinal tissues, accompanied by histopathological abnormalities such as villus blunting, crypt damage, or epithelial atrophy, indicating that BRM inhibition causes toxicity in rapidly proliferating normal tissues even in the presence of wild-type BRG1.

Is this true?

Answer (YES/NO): NO